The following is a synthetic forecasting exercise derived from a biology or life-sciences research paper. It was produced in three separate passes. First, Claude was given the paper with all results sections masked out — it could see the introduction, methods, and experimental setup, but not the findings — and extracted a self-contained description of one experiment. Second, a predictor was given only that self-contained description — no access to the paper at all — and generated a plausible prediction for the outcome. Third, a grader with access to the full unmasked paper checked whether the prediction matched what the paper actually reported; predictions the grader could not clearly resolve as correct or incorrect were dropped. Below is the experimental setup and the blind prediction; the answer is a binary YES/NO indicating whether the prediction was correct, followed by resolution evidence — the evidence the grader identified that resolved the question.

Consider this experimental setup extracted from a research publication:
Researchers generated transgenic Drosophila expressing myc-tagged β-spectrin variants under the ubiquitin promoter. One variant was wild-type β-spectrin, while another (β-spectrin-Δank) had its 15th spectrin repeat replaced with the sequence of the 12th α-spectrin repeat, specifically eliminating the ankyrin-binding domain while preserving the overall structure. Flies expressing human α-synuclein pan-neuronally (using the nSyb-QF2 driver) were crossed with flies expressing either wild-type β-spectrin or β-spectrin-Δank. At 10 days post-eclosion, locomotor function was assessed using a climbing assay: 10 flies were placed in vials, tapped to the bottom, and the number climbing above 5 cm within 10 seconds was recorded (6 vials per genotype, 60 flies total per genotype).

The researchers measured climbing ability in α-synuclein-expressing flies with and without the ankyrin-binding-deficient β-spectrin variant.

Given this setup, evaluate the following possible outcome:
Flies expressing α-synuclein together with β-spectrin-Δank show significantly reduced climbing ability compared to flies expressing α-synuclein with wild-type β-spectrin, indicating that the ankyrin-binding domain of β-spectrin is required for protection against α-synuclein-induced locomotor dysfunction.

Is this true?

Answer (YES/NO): YES